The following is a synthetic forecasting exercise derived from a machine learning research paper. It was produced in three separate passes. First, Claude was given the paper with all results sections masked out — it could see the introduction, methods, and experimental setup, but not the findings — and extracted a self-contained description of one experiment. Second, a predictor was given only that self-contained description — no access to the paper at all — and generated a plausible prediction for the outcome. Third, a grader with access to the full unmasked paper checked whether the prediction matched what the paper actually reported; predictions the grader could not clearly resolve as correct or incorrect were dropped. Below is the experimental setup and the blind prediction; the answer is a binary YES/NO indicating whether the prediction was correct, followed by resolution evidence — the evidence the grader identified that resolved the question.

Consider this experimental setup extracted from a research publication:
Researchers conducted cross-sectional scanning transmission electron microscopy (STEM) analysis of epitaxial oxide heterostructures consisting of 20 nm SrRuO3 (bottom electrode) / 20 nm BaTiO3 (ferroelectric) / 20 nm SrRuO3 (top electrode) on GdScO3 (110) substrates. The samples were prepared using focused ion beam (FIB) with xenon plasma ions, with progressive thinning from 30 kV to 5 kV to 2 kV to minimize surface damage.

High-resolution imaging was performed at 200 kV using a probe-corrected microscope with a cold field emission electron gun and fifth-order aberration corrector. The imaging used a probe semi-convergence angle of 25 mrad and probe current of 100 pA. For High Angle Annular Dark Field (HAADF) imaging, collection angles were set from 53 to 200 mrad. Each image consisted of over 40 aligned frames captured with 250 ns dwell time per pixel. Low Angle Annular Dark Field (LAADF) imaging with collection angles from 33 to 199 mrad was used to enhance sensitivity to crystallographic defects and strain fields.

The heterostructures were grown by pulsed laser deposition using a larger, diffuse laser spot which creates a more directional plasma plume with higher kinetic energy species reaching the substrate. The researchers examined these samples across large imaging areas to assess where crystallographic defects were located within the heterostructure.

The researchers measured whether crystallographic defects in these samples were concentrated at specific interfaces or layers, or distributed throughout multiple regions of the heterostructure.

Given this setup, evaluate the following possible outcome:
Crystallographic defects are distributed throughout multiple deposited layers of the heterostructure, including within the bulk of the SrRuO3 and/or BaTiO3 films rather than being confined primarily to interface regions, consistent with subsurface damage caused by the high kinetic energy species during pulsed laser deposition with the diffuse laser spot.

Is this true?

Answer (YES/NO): YES